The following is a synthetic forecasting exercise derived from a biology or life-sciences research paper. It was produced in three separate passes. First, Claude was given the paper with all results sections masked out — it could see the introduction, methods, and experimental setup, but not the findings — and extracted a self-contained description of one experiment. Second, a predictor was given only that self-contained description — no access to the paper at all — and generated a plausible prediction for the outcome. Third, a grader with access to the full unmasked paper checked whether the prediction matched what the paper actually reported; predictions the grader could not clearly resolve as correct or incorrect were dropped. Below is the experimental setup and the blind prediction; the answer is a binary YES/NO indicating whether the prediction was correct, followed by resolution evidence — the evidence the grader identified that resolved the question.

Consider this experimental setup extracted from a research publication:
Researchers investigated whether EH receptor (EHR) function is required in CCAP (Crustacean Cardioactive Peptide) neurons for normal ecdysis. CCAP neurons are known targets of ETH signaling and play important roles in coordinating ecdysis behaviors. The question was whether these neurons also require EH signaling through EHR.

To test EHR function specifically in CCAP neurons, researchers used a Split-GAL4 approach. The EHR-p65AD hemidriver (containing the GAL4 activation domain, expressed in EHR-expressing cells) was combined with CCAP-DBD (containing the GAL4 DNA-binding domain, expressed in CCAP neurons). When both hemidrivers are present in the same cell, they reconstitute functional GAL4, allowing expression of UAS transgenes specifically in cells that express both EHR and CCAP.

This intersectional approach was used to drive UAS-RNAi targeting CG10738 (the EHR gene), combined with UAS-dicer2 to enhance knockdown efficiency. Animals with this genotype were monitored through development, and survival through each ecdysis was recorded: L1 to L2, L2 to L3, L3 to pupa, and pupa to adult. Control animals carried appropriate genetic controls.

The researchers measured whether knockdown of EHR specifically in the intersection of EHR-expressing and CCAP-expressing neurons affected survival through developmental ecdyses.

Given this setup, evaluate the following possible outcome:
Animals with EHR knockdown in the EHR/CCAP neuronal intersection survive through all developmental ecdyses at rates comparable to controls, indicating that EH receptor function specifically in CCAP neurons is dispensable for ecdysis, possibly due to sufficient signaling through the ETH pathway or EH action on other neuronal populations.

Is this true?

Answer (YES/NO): YES